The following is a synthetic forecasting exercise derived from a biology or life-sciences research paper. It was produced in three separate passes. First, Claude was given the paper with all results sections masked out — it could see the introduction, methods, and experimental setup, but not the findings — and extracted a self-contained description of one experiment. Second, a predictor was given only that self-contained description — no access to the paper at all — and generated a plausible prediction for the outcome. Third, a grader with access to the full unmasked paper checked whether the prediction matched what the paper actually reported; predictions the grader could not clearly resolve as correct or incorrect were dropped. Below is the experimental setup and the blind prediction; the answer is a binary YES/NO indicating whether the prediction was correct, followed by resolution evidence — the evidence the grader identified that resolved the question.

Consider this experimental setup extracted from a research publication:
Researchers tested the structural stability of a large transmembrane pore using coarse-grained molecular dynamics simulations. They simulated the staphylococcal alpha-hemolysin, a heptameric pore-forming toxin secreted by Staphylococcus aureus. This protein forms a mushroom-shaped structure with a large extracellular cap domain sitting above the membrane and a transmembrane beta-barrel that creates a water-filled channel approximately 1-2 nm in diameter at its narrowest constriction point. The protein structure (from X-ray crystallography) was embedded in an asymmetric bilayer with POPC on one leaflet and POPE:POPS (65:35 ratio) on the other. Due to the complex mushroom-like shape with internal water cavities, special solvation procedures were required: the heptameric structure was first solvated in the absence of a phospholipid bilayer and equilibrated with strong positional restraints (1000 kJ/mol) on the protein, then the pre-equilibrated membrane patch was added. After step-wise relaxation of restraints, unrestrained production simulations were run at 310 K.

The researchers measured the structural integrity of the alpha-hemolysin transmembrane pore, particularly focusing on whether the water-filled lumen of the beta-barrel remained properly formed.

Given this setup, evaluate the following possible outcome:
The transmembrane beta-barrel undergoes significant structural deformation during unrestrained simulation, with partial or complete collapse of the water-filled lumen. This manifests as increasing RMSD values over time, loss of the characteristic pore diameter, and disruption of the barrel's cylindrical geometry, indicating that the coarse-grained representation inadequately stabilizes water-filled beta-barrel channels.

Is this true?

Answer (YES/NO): NO